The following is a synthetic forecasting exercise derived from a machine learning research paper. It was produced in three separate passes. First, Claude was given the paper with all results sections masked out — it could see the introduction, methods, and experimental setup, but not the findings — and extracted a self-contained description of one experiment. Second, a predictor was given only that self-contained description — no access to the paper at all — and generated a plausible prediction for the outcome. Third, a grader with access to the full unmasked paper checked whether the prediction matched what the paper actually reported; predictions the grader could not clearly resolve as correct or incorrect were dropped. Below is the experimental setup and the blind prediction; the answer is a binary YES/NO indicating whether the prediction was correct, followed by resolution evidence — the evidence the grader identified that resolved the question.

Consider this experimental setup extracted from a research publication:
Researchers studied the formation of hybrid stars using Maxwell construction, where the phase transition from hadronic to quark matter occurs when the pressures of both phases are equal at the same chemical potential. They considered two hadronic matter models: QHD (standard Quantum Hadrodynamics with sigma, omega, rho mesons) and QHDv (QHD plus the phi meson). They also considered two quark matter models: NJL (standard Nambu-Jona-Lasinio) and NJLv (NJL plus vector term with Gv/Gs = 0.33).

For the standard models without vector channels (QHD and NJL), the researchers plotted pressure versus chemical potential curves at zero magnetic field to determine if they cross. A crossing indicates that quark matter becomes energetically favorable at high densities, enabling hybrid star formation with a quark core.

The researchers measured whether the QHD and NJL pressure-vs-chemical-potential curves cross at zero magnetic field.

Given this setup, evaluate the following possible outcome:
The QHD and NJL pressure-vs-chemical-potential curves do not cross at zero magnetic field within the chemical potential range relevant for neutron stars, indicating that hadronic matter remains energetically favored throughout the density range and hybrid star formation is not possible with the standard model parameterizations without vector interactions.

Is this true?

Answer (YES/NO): NO